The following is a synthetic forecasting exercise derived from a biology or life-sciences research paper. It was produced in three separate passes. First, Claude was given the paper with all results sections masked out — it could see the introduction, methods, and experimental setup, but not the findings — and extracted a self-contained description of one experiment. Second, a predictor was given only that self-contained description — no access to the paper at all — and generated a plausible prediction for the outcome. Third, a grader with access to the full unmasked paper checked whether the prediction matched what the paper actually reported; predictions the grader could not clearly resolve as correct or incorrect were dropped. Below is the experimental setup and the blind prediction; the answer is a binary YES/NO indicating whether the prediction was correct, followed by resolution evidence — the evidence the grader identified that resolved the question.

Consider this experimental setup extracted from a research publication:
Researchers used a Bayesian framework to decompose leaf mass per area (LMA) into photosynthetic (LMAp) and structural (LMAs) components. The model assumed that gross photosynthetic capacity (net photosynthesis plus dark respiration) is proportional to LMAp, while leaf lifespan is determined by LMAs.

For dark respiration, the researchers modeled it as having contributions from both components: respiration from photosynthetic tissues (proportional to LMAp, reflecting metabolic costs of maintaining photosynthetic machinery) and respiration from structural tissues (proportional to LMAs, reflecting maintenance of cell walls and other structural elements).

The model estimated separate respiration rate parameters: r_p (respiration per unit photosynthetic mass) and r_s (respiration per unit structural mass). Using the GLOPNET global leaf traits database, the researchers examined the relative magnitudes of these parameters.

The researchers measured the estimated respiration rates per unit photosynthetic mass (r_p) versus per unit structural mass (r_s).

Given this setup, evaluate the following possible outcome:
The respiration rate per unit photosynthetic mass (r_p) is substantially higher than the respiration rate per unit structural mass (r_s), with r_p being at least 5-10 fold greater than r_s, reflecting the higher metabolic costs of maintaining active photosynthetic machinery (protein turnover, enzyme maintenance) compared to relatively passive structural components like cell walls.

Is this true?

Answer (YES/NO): NO